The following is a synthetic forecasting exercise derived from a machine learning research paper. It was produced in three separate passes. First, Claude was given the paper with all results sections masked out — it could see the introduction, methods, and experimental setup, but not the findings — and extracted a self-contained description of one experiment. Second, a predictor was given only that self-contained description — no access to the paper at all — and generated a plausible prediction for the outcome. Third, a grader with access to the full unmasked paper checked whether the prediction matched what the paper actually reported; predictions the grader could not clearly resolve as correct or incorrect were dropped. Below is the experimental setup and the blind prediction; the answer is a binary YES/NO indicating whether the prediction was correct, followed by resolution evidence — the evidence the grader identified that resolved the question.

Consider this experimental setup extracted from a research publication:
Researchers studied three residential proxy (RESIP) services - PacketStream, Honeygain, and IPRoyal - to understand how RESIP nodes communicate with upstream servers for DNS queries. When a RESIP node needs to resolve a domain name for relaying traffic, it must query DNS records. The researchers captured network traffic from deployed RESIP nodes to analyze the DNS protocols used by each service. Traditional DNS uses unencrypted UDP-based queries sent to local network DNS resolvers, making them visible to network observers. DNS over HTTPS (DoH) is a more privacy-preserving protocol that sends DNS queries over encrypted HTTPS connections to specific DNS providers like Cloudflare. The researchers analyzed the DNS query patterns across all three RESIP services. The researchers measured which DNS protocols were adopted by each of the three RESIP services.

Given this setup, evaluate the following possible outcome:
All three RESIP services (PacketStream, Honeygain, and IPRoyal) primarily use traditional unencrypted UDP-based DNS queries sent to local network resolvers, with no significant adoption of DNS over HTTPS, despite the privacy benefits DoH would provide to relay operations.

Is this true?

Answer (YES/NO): NO